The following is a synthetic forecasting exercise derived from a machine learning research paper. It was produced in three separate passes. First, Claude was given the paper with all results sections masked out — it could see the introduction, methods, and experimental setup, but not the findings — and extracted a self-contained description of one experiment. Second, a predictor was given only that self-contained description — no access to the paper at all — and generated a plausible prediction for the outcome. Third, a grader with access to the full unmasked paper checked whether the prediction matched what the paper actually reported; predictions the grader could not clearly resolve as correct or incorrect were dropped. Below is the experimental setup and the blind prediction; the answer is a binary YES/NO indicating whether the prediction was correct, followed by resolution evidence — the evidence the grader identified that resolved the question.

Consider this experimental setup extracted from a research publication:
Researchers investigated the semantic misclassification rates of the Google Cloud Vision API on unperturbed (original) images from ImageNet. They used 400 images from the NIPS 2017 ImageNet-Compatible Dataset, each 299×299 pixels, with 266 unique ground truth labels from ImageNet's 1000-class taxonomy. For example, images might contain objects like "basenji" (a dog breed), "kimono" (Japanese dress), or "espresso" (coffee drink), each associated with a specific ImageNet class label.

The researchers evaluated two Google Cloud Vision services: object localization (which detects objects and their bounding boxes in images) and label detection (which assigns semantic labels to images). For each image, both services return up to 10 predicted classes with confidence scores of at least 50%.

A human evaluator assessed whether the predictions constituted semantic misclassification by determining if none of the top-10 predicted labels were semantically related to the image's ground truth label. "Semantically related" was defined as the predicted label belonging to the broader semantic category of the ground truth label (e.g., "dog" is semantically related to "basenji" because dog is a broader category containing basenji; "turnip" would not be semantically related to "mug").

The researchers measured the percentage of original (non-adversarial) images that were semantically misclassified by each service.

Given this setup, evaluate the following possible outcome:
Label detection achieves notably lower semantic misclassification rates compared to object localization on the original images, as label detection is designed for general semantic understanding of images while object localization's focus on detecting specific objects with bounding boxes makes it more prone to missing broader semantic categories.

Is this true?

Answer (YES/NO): YES